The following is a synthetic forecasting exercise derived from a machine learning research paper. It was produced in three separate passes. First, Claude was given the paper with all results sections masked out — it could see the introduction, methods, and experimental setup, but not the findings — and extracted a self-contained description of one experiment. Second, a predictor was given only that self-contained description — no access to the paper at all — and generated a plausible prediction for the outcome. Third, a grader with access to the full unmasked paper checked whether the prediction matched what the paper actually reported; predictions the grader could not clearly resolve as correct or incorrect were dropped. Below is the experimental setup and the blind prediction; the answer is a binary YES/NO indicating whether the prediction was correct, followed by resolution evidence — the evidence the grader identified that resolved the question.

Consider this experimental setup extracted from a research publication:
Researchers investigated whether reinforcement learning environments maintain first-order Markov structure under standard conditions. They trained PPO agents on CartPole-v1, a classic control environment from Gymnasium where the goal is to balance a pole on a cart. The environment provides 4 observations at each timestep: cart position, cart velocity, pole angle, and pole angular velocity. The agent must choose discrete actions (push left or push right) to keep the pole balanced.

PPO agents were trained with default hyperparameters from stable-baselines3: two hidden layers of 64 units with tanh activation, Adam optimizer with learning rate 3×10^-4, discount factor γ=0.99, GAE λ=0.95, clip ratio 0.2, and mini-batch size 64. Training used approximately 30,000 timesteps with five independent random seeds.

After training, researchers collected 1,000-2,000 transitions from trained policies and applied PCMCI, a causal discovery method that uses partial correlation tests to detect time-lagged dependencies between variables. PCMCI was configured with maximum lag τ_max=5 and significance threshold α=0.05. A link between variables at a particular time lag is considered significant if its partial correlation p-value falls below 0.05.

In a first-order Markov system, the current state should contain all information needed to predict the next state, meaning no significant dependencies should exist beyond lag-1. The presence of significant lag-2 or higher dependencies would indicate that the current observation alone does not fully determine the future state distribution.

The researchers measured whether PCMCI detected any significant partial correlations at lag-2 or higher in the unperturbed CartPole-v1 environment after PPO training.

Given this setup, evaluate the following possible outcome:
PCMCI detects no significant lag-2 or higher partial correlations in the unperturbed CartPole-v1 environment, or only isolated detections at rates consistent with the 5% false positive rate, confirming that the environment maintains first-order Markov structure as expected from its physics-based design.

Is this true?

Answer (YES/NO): YES